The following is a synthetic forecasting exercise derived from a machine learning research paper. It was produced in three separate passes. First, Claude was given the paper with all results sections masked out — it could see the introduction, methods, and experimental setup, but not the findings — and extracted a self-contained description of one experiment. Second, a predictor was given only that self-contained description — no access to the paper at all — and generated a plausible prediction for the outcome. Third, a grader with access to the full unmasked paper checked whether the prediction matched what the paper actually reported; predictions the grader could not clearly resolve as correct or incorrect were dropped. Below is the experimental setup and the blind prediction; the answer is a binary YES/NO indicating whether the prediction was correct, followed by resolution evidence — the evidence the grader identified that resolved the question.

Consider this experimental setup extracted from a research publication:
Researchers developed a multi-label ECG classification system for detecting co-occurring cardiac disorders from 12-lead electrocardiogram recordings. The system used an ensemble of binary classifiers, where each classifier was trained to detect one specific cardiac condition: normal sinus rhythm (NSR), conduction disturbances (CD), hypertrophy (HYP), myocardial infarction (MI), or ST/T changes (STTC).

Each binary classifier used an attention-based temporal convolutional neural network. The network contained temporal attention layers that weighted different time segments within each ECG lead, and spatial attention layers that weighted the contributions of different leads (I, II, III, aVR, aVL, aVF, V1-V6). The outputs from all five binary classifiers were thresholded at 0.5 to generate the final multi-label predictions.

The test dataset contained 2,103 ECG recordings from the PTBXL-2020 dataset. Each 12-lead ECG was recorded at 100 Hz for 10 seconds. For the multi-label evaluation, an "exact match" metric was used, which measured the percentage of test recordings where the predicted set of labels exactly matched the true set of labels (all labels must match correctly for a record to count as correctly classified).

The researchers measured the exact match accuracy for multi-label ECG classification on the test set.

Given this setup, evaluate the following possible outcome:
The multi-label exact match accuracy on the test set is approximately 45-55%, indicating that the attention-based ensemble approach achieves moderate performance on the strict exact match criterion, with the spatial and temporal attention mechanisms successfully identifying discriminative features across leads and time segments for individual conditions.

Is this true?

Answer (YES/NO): NO